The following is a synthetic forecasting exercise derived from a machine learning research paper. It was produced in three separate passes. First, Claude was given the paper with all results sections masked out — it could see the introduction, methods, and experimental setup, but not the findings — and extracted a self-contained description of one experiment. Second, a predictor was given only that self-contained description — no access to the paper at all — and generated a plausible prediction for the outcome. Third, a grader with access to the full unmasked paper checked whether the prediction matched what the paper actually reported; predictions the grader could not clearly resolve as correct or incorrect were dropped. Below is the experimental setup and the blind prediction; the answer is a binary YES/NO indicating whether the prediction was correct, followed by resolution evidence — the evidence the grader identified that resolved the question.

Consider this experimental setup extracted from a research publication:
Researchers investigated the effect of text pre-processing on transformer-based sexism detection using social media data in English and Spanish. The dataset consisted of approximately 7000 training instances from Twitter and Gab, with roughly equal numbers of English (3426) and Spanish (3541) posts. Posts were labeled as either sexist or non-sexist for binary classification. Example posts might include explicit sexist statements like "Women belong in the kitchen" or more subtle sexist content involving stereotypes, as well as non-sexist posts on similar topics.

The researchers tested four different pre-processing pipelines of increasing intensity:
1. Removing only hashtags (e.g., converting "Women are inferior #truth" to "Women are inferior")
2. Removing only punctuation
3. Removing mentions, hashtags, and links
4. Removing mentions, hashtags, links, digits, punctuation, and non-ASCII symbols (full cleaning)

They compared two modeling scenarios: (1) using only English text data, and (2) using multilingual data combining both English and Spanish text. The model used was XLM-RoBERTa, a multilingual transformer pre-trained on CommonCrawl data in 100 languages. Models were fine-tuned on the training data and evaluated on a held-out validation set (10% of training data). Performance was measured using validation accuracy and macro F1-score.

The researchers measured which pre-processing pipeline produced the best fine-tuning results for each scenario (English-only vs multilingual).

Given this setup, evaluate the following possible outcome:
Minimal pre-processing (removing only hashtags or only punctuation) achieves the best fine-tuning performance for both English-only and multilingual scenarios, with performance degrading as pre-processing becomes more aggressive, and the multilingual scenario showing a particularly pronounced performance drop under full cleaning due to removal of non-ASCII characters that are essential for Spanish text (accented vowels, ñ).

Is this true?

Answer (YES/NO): NO